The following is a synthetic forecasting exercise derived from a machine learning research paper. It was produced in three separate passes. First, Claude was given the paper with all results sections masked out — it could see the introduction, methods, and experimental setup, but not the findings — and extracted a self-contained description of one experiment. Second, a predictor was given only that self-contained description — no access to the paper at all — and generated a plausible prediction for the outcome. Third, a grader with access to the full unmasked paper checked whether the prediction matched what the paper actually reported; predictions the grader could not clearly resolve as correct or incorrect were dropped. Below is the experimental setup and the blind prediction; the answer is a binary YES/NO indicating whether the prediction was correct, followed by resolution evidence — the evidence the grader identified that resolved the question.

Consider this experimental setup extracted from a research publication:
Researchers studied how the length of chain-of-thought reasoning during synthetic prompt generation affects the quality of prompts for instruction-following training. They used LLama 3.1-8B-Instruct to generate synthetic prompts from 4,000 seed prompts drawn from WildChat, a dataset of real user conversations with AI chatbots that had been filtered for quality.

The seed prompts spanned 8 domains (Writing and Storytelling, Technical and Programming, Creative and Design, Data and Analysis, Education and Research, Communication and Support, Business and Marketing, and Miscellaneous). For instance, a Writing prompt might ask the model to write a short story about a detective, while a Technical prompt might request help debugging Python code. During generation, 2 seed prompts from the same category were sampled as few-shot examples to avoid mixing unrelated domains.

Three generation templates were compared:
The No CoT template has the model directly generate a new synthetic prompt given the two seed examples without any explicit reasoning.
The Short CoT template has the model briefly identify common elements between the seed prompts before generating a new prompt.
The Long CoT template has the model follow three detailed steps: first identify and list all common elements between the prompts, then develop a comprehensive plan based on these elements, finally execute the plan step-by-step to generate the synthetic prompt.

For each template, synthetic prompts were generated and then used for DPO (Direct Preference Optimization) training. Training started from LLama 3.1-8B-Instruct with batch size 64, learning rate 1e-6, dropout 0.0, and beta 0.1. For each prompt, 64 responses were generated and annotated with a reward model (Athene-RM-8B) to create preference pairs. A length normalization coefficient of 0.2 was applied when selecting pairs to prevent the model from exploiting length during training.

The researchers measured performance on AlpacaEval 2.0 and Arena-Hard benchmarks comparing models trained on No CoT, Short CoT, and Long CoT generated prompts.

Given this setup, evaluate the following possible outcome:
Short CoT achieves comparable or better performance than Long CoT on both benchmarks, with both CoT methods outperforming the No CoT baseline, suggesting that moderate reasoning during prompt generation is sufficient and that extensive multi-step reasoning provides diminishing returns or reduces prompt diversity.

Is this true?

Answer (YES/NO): NO